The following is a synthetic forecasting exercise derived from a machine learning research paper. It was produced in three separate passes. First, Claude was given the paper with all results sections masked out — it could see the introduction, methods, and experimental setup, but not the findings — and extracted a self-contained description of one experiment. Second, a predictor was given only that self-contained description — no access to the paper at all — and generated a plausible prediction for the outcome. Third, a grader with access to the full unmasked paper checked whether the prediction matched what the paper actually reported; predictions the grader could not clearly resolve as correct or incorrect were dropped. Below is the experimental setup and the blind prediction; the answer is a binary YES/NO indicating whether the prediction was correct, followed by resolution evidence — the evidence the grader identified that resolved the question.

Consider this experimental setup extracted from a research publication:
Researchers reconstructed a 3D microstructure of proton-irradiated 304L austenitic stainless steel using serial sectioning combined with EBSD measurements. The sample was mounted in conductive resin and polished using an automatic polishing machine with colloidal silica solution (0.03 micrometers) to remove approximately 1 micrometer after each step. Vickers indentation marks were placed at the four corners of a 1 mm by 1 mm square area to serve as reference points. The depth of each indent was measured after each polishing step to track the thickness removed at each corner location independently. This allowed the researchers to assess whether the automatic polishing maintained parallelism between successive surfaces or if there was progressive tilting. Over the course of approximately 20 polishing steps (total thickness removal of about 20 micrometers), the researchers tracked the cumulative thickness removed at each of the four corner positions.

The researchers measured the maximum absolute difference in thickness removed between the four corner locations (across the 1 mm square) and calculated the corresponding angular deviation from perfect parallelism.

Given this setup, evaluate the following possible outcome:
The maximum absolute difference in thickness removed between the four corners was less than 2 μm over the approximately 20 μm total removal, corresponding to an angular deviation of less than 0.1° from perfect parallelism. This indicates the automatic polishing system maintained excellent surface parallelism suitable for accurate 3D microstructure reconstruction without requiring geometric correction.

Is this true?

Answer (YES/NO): NO